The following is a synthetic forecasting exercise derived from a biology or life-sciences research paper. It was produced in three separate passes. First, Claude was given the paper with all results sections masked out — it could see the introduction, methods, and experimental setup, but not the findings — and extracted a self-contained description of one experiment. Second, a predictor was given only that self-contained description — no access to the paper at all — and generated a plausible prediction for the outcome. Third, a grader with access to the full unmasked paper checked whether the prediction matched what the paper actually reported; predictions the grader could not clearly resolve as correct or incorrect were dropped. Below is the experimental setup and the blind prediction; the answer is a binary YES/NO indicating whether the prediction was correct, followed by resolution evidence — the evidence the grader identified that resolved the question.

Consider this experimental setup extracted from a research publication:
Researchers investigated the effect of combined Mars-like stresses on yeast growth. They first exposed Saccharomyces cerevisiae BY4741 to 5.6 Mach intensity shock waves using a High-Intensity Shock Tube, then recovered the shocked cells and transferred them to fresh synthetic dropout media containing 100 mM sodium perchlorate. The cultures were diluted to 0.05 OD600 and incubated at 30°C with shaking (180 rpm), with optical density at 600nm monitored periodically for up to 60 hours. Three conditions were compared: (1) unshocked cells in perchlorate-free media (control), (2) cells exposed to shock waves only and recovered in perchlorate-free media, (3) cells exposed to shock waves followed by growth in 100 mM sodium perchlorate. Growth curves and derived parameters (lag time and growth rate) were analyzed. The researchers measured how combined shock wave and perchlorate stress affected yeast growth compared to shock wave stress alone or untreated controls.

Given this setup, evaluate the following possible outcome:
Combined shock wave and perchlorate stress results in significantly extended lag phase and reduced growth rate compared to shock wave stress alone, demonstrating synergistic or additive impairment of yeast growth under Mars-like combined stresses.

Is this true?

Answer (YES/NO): YES